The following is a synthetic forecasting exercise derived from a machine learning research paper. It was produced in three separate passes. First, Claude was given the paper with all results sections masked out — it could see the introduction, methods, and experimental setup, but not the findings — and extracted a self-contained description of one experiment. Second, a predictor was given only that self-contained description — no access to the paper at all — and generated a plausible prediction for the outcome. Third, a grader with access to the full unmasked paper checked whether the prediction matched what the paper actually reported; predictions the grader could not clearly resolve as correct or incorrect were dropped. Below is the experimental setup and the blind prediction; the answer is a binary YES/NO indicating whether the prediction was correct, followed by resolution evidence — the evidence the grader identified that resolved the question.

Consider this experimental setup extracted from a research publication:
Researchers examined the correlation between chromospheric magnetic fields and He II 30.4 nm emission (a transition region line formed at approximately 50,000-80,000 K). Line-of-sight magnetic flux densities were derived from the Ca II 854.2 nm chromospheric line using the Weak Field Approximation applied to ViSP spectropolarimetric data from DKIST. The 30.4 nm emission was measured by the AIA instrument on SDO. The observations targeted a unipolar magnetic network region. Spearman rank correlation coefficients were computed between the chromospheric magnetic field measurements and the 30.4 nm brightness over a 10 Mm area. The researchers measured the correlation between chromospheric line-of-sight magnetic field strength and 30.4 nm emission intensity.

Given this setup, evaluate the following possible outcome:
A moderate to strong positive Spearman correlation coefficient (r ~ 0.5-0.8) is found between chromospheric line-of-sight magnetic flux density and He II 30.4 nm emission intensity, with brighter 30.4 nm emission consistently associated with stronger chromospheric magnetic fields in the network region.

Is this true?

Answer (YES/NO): NO